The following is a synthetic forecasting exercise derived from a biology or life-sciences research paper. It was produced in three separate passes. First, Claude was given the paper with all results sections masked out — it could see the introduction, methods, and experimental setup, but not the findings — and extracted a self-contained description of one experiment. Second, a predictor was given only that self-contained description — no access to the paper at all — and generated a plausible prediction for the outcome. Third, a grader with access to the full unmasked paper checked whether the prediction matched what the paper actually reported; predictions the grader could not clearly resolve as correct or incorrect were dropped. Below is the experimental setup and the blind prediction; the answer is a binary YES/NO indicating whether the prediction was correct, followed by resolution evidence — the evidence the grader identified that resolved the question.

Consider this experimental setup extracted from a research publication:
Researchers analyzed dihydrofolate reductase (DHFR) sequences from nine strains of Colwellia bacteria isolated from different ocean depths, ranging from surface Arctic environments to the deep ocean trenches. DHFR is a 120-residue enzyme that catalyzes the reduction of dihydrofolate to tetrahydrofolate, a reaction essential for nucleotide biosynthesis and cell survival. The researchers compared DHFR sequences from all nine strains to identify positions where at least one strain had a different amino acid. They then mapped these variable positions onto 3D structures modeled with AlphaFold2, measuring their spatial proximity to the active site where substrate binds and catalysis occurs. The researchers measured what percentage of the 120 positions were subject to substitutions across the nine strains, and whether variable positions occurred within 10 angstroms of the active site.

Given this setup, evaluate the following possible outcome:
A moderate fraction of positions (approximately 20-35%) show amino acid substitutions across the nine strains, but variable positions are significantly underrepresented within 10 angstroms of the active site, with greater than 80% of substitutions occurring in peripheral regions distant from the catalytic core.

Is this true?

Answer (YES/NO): NO